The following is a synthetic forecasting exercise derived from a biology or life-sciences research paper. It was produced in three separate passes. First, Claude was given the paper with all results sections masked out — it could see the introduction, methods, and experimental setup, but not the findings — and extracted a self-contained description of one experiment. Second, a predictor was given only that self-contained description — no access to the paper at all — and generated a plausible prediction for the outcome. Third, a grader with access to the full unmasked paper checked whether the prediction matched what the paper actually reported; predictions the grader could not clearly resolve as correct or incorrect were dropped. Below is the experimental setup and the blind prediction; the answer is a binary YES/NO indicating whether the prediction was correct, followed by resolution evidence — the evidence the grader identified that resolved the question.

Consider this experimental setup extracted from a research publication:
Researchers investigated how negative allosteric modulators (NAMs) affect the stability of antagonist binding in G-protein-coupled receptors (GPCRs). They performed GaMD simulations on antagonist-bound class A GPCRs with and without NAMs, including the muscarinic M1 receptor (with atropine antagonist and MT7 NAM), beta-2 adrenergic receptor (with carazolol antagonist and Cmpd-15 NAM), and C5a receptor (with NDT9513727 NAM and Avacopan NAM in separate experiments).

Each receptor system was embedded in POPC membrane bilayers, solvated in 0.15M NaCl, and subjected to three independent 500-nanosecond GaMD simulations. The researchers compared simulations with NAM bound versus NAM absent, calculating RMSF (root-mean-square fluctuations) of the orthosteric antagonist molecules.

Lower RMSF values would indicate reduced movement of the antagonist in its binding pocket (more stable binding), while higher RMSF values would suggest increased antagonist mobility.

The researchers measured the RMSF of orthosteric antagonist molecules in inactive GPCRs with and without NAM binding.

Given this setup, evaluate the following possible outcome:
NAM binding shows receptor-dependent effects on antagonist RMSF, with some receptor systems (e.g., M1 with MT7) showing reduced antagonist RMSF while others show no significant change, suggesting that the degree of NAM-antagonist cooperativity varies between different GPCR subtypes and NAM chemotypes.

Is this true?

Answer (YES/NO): NO